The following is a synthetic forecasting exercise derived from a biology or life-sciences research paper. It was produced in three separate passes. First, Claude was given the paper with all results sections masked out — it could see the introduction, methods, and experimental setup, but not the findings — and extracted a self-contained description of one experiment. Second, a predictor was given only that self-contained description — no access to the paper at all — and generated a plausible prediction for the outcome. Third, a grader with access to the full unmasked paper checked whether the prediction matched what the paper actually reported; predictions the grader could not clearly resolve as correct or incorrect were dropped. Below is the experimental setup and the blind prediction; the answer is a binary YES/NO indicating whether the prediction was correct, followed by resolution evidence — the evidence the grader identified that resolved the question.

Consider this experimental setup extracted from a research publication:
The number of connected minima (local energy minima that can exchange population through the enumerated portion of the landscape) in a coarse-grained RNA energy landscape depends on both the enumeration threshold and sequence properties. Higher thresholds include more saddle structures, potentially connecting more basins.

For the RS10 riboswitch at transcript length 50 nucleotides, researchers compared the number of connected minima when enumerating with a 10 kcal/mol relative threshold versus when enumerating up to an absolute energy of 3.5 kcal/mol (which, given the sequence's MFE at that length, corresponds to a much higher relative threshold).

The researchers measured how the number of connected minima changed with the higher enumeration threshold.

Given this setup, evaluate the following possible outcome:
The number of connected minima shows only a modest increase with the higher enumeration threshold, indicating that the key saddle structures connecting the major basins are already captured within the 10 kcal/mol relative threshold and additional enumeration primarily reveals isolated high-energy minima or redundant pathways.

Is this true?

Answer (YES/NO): NO